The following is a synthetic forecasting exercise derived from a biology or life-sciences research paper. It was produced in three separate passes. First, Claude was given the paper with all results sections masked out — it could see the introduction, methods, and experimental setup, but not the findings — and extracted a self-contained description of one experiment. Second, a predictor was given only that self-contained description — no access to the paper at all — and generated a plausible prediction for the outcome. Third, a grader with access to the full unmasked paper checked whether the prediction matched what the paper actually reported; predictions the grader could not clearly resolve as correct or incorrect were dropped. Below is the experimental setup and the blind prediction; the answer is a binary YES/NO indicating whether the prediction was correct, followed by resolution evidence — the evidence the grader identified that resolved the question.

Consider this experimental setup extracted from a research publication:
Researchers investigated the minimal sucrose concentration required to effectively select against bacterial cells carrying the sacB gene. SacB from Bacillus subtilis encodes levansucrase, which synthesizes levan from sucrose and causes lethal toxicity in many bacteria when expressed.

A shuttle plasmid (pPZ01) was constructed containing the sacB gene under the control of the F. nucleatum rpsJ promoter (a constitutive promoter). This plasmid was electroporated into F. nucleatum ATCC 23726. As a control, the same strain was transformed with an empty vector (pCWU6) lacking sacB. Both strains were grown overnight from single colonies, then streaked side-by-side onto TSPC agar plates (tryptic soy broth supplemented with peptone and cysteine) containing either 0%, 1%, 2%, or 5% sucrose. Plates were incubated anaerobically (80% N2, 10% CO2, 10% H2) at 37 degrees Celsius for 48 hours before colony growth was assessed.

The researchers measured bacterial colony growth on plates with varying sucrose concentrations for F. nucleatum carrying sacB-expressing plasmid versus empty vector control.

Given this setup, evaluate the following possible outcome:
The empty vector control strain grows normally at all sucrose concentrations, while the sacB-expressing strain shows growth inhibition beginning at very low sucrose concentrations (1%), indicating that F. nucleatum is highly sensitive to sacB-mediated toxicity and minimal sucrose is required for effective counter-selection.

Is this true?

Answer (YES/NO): NO